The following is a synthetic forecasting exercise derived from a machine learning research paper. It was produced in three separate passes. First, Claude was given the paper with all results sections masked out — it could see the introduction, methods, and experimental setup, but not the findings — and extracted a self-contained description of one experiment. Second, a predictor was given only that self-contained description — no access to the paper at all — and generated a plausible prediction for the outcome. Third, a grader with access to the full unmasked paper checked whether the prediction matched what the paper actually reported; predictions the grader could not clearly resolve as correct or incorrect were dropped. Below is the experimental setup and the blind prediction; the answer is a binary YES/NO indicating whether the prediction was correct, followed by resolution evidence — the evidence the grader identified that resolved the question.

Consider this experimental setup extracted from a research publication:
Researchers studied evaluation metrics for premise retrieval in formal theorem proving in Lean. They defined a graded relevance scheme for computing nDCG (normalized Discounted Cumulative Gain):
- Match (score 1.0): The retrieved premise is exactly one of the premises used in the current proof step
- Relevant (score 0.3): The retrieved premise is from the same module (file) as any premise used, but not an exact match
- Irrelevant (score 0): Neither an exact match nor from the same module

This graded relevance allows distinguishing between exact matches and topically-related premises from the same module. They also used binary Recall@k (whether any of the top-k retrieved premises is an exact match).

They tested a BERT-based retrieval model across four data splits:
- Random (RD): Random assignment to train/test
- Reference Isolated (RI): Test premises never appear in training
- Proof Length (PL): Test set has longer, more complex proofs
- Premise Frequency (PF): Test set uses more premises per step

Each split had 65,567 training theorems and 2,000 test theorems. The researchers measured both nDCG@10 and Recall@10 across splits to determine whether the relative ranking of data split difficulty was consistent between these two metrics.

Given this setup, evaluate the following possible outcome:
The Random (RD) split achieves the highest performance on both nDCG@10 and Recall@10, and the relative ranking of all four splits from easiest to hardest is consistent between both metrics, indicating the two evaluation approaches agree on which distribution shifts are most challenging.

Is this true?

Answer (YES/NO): NO